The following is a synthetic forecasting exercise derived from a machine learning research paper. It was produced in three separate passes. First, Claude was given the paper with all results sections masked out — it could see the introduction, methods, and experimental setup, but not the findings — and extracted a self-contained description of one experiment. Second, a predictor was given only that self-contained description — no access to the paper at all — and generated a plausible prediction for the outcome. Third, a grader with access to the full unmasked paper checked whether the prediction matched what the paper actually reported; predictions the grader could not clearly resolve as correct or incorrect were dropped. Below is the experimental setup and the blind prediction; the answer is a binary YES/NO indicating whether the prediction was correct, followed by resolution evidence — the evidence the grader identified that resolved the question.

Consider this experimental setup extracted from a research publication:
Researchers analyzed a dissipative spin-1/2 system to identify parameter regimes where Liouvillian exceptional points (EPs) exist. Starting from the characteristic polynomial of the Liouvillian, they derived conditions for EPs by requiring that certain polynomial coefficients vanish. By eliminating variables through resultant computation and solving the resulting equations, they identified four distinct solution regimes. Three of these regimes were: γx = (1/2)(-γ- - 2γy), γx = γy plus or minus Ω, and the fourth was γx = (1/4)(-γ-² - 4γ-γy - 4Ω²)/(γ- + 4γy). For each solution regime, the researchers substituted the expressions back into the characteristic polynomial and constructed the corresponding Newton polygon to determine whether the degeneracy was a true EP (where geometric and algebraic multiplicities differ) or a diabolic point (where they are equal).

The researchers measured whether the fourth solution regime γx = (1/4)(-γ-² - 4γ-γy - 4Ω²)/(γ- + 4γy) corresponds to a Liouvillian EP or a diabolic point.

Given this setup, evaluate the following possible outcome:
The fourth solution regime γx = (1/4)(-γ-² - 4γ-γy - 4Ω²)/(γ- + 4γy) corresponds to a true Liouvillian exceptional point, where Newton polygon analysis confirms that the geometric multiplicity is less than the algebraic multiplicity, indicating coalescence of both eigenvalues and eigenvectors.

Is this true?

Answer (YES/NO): NO